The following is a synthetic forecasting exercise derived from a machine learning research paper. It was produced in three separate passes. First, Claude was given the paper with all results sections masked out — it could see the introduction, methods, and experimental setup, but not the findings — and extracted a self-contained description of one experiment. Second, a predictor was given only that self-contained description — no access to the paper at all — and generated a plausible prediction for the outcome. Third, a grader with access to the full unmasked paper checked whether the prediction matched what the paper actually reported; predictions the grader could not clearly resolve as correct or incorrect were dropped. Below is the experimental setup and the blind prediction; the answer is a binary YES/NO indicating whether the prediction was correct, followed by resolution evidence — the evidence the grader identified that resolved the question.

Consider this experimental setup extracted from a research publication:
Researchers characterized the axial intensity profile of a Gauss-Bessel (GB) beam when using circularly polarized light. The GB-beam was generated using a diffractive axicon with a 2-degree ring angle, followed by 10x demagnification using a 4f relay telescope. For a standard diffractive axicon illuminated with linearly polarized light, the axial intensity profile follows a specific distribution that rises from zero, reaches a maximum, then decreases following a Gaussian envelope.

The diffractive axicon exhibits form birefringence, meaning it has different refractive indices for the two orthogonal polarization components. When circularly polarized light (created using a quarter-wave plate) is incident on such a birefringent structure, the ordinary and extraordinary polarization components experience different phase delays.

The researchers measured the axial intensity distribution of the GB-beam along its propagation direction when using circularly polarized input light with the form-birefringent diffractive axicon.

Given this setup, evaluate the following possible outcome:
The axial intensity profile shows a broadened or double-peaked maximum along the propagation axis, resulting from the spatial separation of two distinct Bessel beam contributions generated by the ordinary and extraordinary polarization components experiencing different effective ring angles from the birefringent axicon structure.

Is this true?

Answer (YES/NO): YES